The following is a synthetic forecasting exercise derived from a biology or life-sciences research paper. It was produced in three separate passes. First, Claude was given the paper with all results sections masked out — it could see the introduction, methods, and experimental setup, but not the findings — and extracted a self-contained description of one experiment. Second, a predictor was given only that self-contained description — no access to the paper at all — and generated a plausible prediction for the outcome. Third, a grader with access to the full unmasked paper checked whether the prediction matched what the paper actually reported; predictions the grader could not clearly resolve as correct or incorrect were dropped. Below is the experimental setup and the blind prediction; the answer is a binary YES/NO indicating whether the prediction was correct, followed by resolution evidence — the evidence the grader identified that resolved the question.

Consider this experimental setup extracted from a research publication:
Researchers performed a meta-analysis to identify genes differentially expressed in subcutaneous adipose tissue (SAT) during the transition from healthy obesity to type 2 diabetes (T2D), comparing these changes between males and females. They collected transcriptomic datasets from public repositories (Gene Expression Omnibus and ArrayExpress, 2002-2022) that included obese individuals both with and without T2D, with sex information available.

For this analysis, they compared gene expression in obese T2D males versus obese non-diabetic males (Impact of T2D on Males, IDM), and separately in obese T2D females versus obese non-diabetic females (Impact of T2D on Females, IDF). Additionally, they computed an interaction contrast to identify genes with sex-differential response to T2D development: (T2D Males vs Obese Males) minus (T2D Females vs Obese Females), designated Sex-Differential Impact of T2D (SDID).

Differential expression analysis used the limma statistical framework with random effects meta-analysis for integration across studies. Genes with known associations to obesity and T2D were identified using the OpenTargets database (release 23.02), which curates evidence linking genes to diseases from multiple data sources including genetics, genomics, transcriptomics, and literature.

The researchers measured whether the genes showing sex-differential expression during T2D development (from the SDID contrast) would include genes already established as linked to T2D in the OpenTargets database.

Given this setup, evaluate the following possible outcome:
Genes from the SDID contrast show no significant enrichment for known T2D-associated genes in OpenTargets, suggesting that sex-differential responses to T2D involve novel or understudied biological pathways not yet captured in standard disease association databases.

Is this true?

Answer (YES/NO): NO